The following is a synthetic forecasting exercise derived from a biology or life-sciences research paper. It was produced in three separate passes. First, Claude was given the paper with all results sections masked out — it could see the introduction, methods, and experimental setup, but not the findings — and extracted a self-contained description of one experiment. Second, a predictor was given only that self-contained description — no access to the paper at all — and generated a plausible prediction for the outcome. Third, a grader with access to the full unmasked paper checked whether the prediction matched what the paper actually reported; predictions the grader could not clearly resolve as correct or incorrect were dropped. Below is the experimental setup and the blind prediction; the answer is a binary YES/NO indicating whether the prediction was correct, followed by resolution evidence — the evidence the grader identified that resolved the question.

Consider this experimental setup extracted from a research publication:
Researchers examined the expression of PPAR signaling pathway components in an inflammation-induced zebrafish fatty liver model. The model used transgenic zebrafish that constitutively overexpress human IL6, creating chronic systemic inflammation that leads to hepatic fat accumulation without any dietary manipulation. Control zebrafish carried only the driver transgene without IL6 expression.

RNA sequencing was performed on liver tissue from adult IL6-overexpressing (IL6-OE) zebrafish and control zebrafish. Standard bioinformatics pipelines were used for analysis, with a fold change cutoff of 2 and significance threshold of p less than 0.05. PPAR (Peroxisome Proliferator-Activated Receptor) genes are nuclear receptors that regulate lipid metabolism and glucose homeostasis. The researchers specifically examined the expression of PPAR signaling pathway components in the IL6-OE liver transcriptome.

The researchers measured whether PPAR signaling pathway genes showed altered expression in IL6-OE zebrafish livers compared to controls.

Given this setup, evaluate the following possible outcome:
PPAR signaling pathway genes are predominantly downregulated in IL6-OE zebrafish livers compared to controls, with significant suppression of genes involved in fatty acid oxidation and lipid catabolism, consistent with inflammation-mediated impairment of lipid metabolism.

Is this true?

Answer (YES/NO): YES